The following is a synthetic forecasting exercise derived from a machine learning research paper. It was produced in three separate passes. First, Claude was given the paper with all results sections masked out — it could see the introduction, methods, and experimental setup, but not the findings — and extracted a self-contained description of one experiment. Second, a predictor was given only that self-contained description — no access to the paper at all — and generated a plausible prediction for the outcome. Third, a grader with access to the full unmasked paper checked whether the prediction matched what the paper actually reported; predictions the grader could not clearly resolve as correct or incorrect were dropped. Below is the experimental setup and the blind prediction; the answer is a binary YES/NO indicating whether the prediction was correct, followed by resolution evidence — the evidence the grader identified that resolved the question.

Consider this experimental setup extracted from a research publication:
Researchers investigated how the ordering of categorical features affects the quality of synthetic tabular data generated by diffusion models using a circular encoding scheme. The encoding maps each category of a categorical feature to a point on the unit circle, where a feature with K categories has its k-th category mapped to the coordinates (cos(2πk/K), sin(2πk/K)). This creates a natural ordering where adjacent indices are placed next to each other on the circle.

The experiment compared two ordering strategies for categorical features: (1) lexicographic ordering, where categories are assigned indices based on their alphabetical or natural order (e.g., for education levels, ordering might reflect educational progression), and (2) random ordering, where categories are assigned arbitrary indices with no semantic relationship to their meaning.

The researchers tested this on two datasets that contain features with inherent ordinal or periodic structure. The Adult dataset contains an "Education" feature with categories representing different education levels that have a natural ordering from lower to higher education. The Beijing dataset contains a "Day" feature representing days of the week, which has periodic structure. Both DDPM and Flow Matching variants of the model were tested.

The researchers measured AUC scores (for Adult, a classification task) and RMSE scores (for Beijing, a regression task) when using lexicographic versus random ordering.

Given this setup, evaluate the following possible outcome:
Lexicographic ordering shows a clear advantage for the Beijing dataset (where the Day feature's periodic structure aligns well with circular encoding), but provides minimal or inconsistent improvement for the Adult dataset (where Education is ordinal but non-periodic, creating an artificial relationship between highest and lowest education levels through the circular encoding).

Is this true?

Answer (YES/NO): NO